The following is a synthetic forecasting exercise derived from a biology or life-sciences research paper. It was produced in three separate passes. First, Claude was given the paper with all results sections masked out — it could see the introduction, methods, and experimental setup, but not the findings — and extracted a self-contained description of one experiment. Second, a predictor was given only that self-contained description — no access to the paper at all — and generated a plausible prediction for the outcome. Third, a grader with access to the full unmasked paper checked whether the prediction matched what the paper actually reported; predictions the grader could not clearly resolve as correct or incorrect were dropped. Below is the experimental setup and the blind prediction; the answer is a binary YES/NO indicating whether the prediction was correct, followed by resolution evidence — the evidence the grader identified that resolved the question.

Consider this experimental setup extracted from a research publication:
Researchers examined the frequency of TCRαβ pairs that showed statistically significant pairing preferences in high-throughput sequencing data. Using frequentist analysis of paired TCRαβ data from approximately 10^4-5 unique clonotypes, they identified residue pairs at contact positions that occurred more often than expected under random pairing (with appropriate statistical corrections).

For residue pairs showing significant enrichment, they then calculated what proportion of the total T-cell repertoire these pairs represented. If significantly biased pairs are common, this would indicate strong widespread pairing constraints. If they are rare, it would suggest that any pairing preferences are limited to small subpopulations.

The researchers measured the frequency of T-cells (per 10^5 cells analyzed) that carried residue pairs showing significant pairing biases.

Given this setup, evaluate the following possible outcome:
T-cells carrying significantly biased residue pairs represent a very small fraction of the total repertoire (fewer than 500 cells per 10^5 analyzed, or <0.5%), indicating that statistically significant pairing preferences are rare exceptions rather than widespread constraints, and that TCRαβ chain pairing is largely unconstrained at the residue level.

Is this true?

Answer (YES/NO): YES